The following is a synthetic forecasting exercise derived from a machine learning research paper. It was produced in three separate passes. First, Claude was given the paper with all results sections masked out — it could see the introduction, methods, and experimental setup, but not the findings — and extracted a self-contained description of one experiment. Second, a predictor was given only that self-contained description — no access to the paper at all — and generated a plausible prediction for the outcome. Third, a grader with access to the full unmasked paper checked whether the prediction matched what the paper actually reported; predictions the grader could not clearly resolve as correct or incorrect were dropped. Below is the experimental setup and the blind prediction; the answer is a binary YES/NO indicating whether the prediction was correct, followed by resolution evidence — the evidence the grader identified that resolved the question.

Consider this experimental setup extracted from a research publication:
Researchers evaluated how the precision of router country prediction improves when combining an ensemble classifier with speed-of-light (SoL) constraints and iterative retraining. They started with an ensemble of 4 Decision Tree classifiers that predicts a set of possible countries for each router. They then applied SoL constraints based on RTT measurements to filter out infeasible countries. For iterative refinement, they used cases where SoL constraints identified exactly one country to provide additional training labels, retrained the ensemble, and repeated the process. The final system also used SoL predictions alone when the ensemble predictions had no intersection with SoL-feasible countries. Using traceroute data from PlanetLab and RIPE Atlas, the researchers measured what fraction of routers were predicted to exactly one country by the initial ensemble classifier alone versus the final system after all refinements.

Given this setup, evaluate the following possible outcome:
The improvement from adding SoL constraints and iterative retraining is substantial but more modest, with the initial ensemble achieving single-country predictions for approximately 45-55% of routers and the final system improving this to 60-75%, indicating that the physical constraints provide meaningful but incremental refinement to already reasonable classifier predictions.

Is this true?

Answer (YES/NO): NO